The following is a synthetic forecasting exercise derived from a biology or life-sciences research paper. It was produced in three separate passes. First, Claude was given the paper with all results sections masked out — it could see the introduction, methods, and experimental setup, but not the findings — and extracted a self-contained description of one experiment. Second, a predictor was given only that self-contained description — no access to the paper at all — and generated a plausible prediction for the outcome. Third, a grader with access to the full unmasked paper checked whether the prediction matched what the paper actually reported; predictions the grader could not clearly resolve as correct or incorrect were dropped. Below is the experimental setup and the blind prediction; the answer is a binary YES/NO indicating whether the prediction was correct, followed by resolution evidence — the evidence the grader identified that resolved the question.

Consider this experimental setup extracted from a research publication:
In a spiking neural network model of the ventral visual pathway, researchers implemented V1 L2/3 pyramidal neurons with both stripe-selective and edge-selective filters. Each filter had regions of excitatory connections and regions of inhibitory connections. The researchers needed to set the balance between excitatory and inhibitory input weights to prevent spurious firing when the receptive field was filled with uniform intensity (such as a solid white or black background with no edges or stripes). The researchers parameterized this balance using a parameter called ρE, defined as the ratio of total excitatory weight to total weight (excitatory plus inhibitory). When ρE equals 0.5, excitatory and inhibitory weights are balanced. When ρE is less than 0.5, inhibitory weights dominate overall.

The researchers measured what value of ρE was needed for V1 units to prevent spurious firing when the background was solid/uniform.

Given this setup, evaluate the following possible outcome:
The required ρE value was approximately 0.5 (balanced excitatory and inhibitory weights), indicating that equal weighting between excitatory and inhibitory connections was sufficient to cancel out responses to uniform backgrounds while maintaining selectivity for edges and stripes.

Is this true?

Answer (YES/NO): NO